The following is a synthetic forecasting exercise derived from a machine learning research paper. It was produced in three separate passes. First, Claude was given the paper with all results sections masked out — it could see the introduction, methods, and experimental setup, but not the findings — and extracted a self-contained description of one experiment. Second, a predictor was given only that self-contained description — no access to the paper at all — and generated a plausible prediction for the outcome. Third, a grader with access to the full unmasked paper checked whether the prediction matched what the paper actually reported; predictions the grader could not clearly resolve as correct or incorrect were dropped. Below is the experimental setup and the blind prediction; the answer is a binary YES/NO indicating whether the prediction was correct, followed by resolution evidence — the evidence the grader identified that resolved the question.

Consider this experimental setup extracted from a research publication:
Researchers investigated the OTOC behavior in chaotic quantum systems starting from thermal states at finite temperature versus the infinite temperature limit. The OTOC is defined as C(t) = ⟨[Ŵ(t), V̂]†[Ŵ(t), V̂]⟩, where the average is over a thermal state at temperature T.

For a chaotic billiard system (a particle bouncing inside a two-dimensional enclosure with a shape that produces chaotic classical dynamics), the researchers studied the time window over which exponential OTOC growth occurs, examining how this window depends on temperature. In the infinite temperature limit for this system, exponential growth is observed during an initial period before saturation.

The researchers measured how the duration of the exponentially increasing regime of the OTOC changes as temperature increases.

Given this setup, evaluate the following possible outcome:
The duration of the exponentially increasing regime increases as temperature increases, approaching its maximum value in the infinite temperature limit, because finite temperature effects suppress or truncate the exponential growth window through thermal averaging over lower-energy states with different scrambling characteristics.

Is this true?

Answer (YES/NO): NO